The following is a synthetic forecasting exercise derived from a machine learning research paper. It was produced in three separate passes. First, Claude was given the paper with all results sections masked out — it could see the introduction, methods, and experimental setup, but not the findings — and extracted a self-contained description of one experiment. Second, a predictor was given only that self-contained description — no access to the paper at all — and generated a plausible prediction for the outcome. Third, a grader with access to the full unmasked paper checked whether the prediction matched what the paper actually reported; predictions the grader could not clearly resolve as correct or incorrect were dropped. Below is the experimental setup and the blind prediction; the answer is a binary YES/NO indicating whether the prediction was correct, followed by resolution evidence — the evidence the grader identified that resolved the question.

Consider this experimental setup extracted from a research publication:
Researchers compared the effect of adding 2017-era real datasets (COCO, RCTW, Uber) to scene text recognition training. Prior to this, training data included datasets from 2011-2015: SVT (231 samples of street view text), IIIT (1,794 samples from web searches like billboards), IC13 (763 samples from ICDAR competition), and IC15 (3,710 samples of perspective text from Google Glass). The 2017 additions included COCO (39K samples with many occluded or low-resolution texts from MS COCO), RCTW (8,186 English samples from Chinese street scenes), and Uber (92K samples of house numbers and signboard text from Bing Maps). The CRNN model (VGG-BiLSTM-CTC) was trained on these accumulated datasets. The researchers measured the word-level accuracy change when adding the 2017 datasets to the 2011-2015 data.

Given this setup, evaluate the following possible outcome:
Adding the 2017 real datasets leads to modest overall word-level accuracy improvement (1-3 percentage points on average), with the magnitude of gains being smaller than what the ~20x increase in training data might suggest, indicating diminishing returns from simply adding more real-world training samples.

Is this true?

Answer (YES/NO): NO